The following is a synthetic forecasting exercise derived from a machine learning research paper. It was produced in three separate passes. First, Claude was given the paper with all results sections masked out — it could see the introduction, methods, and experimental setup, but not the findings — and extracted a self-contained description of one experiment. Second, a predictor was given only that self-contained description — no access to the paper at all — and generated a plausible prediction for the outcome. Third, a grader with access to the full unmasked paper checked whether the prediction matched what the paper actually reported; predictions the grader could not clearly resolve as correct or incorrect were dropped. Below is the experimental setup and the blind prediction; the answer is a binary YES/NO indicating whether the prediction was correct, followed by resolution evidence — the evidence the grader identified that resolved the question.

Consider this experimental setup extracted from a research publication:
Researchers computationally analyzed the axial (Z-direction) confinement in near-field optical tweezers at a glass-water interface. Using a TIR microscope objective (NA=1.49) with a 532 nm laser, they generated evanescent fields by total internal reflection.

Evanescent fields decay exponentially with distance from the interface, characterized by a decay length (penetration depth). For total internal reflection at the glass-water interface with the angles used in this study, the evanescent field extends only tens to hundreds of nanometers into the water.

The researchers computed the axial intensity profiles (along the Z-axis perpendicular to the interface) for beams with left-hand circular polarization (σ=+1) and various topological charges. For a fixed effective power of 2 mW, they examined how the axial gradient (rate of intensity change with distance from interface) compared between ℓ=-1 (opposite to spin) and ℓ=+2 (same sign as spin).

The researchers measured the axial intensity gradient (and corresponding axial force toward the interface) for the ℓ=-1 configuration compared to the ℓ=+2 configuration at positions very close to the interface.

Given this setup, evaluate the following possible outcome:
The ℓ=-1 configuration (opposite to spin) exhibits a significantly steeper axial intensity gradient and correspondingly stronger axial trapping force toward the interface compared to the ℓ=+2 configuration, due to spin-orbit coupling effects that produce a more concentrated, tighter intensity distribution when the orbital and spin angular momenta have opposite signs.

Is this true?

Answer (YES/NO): YES